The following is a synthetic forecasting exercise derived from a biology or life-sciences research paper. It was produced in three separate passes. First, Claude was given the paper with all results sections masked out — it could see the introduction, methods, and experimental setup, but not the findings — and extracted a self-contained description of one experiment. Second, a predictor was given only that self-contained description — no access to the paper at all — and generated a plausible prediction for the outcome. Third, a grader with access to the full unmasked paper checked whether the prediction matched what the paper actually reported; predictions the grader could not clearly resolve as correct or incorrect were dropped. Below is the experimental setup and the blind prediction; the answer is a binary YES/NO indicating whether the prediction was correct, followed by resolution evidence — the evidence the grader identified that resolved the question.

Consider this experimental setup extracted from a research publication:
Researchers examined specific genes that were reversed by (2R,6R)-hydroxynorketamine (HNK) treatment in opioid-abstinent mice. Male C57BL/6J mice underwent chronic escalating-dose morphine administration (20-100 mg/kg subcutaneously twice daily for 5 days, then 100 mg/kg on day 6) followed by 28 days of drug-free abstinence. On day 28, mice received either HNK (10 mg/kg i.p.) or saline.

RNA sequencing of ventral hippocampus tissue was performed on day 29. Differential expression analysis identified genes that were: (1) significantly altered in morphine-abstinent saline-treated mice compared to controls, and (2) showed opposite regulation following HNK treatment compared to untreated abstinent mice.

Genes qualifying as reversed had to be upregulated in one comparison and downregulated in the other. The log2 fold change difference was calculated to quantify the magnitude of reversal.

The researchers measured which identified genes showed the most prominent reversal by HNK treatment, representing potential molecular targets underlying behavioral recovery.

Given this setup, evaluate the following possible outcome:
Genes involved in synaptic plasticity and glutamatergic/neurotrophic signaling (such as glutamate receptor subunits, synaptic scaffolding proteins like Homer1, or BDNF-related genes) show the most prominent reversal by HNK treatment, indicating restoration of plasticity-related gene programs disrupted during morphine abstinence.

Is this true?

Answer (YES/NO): NO